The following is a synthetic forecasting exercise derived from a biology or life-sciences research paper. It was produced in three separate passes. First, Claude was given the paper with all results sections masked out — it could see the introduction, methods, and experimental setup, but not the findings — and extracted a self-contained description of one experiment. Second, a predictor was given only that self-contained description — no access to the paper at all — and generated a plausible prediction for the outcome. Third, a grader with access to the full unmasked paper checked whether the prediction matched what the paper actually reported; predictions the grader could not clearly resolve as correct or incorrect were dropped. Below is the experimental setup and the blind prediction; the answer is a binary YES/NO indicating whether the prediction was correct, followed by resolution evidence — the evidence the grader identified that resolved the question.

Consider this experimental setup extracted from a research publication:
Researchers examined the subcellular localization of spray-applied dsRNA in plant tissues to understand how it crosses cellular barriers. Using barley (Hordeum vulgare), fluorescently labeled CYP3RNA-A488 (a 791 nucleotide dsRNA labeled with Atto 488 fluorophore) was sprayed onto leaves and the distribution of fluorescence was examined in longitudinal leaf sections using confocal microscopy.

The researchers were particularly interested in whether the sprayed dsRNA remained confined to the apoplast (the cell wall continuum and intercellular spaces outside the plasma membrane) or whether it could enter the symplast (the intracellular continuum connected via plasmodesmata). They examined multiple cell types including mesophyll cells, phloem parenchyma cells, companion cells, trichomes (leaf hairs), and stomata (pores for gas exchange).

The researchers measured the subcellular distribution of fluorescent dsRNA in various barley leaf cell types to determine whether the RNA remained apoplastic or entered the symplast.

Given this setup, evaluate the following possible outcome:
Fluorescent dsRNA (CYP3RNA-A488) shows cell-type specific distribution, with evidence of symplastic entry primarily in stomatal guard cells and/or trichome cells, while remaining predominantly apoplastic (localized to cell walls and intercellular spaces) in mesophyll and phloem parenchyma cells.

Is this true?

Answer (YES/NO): NO